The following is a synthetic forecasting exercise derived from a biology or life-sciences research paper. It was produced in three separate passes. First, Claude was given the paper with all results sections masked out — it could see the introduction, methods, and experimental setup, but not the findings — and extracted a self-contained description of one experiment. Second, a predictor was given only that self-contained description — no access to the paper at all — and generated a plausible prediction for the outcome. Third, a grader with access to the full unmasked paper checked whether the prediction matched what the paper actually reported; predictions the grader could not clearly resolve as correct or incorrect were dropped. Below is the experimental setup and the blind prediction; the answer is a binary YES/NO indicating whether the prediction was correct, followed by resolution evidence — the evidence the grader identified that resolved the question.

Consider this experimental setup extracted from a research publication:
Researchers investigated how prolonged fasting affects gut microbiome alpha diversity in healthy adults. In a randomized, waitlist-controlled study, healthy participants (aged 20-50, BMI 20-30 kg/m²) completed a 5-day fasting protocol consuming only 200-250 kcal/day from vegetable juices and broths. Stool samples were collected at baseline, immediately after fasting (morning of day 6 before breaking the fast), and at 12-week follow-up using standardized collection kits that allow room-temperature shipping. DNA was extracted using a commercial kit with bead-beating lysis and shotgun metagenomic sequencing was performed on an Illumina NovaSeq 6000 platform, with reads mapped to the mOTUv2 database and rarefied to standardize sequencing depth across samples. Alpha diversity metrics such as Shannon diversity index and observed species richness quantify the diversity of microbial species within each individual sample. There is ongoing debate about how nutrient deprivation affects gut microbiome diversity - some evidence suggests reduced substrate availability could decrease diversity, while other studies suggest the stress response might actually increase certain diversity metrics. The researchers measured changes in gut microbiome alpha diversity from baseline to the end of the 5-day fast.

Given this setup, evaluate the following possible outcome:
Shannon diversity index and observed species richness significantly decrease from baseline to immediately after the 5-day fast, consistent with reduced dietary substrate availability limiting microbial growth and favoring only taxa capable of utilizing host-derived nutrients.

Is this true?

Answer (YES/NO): NO